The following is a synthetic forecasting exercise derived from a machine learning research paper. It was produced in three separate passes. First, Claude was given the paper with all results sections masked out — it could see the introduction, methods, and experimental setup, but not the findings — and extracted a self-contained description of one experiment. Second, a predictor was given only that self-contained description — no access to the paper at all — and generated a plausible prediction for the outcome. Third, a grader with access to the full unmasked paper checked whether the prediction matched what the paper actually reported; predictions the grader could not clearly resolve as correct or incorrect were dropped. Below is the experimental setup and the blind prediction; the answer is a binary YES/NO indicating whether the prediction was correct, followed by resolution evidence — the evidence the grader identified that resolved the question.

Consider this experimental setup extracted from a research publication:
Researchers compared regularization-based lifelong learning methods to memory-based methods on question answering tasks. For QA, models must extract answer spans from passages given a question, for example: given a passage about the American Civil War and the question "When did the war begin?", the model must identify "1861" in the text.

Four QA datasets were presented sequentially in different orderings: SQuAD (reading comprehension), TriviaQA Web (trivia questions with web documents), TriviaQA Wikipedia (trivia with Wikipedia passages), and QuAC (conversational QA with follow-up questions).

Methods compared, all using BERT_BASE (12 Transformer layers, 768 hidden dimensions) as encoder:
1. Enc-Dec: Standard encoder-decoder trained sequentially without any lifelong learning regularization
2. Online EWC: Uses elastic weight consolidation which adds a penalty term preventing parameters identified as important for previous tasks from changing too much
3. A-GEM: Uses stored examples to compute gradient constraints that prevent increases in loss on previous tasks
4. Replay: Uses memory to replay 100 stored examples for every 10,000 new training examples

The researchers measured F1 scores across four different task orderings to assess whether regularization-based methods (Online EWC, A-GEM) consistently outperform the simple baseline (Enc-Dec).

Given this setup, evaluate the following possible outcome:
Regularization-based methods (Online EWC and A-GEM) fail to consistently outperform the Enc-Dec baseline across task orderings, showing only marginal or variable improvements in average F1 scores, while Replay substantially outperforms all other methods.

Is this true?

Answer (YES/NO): YES